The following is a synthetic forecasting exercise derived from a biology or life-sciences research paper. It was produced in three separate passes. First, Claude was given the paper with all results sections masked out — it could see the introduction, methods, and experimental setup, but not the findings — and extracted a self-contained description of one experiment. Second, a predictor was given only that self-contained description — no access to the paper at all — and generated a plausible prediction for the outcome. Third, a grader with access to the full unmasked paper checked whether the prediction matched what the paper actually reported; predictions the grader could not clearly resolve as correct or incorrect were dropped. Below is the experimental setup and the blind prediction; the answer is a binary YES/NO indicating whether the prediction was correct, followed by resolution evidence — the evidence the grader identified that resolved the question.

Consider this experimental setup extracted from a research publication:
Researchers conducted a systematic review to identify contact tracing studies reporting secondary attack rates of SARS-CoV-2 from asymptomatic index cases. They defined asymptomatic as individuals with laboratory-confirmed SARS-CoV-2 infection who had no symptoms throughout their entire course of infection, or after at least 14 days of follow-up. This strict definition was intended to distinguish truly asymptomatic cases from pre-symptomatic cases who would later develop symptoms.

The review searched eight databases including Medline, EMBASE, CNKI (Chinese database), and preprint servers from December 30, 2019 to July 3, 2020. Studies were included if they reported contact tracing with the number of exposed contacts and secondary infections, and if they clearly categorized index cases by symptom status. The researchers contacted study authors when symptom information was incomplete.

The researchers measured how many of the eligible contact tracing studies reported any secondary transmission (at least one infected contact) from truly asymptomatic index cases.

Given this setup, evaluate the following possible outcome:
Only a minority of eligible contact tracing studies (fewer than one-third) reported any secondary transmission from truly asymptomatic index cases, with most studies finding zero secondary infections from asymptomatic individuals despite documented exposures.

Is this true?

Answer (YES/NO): NO